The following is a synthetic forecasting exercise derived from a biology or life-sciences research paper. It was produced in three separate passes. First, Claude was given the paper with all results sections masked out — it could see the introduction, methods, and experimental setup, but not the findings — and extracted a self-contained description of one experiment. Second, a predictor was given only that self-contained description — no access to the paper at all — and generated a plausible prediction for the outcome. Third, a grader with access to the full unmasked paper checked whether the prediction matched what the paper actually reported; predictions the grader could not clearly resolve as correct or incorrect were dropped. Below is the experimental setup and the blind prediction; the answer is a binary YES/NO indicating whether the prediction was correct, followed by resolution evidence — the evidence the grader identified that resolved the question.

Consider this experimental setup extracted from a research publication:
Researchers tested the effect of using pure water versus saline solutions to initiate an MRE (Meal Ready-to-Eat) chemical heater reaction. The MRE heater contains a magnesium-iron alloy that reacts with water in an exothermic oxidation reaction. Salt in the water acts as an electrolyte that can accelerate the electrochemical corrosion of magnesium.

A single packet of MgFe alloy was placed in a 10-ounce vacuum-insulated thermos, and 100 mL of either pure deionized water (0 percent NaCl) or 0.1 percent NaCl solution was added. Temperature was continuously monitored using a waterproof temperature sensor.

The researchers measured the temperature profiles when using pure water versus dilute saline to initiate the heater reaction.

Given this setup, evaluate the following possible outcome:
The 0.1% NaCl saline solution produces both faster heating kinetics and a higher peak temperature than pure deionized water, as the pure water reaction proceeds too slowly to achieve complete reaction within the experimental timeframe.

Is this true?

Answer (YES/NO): YES